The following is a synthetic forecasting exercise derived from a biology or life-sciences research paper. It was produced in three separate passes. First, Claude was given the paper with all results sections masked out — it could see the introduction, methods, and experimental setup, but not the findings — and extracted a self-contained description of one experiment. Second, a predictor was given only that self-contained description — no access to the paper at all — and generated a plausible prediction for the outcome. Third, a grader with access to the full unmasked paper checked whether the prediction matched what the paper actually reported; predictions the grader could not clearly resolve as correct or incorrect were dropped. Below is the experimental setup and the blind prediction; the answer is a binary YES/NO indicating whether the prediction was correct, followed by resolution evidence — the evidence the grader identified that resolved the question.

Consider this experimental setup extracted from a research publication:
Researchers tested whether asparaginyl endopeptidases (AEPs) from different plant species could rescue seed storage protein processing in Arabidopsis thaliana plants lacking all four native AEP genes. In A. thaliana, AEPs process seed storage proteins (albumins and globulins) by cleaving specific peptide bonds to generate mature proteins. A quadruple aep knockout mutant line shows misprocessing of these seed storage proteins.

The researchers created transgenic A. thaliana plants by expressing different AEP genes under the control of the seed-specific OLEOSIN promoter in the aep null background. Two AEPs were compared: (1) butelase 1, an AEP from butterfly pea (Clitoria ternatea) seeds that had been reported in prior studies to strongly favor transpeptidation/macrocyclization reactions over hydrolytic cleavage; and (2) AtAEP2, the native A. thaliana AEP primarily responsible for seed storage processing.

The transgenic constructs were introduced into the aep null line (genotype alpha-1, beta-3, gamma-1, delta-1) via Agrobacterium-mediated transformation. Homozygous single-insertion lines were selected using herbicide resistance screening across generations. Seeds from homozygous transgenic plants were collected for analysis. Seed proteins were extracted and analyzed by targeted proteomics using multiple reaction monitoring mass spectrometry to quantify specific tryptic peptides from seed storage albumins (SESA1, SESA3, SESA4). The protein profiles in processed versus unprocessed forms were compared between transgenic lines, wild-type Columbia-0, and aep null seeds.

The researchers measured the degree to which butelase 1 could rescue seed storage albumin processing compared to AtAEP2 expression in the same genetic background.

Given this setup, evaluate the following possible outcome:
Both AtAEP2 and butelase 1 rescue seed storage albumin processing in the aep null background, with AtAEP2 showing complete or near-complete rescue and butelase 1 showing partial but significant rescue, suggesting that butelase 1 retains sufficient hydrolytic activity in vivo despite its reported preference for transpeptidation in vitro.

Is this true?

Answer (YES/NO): YES